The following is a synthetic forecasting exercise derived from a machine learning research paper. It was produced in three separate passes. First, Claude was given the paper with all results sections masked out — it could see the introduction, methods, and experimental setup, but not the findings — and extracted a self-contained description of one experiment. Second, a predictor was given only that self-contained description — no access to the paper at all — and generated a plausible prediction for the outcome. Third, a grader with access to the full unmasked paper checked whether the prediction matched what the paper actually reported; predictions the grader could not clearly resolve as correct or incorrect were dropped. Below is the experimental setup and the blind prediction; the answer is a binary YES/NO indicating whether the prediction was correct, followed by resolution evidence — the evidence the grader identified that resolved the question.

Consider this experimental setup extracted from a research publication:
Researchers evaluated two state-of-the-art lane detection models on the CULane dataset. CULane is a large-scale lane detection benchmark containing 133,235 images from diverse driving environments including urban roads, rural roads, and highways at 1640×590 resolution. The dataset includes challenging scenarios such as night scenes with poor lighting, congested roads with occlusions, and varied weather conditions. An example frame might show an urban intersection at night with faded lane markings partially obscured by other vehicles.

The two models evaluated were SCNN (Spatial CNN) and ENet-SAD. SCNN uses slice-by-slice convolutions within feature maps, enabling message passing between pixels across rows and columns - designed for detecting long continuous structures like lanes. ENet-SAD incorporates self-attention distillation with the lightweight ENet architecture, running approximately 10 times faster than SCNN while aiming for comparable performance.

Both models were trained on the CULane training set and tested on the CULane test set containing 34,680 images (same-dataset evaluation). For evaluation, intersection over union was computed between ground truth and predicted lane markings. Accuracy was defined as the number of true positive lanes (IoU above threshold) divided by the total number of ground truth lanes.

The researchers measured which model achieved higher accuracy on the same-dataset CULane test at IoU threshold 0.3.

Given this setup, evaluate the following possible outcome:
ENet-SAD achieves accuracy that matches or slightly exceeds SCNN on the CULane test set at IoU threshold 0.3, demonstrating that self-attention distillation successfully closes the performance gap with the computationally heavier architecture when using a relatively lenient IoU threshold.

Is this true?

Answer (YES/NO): YES